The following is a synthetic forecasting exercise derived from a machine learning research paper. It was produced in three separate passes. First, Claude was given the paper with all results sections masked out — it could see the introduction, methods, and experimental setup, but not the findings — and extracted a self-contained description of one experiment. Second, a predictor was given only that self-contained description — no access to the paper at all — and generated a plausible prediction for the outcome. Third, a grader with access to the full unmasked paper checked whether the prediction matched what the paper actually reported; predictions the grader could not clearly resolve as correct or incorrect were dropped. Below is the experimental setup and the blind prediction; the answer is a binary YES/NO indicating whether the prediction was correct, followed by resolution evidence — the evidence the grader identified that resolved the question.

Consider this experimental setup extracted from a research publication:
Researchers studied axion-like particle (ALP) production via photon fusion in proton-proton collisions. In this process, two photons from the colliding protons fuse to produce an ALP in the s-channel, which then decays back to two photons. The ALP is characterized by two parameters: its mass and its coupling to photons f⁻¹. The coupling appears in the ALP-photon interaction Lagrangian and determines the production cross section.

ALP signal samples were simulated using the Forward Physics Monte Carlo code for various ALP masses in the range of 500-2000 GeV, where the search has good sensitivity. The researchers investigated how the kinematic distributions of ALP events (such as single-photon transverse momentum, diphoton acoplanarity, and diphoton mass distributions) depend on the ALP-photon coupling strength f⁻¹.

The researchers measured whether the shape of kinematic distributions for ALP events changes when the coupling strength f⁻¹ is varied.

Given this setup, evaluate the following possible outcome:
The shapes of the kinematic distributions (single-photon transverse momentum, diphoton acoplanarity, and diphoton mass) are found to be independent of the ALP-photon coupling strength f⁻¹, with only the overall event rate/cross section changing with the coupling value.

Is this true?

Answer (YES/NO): YES